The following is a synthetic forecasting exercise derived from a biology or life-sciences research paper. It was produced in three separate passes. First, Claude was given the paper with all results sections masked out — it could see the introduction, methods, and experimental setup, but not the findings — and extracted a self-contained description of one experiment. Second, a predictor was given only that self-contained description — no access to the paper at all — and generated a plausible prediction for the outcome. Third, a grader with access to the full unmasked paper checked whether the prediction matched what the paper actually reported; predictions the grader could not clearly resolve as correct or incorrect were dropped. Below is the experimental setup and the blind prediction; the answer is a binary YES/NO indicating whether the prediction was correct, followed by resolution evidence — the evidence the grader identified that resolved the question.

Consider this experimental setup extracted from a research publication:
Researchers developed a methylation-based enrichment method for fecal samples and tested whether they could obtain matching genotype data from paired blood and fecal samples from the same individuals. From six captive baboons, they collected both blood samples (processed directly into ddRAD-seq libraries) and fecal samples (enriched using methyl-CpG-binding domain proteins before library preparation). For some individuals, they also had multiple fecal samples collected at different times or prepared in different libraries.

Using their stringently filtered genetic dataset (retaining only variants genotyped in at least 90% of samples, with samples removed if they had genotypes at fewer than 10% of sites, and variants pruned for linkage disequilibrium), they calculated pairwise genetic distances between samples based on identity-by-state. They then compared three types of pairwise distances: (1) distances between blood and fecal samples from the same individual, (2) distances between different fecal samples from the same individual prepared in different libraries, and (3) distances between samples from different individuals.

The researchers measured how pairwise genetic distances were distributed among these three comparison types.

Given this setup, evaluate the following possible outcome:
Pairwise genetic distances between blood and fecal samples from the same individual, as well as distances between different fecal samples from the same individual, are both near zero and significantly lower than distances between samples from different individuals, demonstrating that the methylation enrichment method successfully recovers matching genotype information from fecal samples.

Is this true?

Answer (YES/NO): YES